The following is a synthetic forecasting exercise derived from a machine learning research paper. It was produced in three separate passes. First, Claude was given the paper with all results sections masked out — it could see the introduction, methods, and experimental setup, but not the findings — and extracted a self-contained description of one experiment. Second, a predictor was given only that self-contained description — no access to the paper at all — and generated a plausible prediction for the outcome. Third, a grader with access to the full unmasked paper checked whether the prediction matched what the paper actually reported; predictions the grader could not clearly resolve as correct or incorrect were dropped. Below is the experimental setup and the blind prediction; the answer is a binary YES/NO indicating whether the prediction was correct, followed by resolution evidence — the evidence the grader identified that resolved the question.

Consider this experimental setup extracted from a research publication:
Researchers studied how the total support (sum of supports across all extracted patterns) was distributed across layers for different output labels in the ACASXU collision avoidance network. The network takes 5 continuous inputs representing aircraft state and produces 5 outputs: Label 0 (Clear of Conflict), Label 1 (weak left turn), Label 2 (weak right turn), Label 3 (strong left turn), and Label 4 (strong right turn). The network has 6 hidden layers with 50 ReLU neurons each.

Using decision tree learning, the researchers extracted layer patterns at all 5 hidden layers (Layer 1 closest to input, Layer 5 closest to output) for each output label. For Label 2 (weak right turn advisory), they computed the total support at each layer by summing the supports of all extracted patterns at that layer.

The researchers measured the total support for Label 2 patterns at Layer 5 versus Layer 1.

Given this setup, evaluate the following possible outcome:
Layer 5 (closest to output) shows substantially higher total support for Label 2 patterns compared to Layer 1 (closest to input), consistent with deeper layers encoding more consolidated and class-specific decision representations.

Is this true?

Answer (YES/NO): YES